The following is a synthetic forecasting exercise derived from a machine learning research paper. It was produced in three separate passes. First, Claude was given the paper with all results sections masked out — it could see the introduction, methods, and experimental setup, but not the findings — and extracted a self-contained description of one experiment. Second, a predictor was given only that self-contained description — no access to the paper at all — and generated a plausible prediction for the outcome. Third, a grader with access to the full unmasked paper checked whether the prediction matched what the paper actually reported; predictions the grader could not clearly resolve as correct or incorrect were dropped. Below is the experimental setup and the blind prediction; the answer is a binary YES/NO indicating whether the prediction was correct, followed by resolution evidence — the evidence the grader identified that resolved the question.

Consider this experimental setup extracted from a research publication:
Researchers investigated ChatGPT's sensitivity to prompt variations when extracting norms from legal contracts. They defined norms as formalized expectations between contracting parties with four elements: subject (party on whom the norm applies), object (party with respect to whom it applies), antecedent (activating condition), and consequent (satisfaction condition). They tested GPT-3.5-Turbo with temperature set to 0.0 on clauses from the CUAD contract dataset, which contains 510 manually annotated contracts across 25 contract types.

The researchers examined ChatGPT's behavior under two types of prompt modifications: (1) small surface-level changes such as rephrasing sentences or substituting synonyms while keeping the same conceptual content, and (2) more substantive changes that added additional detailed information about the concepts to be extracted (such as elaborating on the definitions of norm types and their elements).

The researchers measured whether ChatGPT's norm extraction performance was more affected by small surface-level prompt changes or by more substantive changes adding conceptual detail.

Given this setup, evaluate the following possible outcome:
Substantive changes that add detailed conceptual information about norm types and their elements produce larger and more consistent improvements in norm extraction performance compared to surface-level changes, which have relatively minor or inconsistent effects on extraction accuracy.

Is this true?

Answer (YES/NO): YES